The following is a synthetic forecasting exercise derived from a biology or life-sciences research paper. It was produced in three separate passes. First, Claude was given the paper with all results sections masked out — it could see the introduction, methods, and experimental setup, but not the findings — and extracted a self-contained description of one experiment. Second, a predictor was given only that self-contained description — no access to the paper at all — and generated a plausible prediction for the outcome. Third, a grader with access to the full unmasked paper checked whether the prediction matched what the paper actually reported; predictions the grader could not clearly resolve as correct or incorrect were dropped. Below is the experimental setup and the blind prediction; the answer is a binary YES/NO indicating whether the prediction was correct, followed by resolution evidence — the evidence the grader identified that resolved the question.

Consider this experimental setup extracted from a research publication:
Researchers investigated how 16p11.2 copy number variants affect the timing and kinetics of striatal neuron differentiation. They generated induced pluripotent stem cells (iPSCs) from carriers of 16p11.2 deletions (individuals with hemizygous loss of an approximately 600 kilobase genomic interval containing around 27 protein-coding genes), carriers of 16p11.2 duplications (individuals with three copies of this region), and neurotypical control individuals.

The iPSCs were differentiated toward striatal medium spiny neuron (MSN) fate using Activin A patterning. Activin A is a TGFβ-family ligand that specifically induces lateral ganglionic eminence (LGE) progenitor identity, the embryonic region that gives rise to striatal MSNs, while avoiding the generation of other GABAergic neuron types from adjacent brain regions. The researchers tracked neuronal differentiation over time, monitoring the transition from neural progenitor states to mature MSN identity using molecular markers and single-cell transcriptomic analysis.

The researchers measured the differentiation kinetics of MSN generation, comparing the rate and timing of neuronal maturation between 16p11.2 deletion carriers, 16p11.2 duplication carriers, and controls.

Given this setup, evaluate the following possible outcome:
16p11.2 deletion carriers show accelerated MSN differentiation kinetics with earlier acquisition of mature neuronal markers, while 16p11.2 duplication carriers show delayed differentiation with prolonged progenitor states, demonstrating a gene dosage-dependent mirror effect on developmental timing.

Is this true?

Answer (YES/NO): NO